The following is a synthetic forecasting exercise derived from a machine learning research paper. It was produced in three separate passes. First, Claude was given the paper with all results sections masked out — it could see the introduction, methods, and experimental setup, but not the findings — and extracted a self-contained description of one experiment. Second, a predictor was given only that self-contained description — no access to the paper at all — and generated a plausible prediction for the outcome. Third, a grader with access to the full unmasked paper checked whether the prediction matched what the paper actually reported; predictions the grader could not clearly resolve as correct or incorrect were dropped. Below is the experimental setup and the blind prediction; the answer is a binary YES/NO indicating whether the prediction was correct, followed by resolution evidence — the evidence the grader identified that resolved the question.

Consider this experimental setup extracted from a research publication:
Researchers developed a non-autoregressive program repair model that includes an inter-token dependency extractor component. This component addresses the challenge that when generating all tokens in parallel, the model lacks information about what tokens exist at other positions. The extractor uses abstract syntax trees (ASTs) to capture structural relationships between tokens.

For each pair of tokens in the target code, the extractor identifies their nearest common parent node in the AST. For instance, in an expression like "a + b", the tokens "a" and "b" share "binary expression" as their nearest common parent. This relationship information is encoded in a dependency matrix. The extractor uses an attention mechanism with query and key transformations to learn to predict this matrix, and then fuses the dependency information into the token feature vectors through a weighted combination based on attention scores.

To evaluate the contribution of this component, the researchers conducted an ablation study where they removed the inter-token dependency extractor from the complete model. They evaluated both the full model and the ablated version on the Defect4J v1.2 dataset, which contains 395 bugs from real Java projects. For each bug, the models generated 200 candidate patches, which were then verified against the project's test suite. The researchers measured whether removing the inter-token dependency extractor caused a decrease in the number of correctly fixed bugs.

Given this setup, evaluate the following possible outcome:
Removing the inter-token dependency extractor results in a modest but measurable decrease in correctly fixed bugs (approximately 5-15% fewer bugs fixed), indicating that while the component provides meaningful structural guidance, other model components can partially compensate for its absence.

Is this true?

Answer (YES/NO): YES